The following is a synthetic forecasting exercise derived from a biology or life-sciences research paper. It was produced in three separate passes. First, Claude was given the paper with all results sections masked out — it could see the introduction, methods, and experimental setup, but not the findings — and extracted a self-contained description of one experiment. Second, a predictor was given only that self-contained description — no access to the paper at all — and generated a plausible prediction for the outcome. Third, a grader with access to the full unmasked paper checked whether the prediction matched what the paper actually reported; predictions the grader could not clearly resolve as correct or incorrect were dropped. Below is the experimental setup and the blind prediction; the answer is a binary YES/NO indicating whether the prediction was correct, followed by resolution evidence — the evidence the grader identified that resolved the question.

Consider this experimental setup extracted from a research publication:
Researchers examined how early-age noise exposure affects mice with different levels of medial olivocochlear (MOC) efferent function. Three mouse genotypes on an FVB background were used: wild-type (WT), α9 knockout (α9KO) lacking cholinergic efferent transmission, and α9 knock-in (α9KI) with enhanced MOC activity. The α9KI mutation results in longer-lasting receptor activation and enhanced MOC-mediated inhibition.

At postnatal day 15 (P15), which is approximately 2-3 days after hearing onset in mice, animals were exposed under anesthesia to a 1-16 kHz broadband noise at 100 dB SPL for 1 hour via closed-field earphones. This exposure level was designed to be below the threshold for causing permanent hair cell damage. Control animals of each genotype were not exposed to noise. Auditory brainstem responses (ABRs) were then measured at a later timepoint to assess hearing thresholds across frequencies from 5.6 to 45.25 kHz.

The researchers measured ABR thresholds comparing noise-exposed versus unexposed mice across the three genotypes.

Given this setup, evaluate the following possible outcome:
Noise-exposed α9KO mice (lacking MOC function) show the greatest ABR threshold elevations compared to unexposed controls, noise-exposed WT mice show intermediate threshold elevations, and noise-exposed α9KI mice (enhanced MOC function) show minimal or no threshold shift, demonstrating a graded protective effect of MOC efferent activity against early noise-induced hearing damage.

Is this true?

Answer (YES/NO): NO